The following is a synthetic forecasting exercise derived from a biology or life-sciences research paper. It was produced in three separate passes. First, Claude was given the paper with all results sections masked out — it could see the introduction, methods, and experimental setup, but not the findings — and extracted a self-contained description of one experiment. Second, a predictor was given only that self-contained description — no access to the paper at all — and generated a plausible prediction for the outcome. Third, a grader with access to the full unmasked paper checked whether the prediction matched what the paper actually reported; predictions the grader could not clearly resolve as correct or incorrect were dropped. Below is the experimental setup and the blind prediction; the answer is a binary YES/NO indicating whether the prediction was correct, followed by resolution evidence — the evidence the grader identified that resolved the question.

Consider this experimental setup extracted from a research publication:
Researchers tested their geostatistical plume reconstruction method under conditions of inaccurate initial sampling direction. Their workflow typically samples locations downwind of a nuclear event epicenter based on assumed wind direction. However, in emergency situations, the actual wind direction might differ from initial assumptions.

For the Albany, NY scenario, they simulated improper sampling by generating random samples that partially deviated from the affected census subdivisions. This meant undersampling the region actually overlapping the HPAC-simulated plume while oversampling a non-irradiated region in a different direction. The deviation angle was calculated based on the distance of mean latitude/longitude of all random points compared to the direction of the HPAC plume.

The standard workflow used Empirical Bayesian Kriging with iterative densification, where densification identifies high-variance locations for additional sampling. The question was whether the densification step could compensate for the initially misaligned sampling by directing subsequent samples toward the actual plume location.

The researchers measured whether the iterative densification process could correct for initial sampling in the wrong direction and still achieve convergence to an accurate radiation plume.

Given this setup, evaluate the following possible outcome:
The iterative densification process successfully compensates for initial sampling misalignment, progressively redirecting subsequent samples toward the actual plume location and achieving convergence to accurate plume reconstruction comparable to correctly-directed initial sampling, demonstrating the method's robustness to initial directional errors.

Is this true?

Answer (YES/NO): YES